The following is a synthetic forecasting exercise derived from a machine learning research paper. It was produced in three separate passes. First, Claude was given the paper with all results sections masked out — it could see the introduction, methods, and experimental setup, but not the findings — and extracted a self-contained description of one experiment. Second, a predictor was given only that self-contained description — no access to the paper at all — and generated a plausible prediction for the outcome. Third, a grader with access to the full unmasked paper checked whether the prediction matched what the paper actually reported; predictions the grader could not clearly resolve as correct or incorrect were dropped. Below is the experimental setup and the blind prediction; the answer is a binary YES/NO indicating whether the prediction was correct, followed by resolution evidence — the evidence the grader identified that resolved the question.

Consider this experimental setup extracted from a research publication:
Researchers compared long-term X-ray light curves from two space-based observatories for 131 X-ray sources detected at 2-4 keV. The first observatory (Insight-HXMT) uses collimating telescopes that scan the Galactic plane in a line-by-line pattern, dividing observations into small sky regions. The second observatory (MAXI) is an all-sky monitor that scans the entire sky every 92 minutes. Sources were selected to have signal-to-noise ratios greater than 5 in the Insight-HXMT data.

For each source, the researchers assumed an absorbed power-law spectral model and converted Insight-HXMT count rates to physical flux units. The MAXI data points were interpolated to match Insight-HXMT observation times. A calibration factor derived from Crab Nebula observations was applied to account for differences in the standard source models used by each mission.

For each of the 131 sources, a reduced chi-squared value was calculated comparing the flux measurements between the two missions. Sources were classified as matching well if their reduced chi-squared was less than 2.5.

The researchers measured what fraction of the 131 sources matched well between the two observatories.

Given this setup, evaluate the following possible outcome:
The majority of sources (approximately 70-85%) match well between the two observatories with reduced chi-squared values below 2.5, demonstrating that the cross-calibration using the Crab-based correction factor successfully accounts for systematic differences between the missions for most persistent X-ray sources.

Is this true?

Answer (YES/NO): YES